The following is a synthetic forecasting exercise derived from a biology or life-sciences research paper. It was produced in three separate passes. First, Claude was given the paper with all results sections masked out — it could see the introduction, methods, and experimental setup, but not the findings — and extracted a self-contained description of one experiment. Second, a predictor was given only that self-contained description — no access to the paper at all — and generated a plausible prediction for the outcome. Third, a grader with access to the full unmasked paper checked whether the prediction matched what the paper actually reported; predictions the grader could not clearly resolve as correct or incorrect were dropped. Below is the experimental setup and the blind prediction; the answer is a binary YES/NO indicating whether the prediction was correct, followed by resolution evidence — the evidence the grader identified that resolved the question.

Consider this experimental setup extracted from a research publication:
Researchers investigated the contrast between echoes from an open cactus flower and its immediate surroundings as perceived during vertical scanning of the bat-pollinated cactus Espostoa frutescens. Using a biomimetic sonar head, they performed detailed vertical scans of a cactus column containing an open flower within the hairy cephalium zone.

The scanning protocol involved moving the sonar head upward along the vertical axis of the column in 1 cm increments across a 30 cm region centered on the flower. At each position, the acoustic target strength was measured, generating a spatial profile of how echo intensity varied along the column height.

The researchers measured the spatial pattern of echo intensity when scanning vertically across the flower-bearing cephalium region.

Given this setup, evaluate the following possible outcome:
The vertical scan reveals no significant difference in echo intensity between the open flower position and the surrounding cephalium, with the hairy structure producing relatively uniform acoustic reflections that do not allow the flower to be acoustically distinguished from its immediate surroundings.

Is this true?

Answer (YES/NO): NO